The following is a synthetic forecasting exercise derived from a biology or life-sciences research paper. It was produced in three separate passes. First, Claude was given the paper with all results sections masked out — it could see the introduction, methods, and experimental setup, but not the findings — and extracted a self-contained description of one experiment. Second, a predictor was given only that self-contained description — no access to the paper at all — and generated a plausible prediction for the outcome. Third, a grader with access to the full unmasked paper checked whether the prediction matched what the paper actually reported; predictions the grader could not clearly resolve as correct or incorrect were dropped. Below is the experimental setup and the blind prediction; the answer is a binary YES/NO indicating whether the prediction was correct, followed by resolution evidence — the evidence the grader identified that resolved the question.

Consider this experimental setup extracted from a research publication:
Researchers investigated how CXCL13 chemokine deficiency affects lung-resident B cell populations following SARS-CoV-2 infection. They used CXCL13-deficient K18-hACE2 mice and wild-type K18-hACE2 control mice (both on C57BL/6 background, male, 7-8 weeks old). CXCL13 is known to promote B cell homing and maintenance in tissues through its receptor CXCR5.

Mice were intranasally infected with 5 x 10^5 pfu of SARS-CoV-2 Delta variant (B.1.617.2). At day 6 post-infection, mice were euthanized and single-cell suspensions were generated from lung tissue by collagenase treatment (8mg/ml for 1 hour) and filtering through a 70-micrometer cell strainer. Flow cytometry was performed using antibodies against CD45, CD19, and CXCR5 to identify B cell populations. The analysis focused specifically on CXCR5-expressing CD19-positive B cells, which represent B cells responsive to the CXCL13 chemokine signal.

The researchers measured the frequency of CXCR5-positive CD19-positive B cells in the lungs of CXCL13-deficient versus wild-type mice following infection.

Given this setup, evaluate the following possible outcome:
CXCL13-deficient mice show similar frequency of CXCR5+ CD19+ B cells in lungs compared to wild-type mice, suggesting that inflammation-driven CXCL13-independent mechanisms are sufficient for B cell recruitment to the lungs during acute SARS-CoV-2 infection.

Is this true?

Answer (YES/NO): NO